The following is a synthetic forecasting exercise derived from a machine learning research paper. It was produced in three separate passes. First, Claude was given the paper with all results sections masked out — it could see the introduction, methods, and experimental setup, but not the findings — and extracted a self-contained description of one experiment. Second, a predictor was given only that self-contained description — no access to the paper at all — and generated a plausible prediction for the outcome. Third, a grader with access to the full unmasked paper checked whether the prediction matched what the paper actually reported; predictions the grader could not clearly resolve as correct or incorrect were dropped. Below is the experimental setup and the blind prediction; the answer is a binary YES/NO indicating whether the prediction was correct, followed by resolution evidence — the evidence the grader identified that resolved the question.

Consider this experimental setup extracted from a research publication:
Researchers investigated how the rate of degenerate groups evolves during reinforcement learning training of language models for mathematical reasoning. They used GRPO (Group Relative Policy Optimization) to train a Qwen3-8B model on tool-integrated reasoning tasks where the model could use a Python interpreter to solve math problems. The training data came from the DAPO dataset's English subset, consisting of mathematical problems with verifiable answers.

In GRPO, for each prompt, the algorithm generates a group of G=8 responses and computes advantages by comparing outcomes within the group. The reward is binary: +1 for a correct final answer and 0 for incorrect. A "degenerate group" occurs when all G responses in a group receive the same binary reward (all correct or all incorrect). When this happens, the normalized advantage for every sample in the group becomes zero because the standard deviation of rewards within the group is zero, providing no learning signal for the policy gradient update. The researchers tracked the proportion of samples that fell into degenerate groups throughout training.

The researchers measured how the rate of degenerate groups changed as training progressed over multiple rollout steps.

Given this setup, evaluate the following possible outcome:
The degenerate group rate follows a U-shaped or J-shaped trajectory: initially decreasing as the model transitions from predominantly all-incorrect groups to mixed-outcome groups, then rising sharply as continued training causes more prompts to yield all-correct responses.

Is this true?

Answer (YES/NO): NO